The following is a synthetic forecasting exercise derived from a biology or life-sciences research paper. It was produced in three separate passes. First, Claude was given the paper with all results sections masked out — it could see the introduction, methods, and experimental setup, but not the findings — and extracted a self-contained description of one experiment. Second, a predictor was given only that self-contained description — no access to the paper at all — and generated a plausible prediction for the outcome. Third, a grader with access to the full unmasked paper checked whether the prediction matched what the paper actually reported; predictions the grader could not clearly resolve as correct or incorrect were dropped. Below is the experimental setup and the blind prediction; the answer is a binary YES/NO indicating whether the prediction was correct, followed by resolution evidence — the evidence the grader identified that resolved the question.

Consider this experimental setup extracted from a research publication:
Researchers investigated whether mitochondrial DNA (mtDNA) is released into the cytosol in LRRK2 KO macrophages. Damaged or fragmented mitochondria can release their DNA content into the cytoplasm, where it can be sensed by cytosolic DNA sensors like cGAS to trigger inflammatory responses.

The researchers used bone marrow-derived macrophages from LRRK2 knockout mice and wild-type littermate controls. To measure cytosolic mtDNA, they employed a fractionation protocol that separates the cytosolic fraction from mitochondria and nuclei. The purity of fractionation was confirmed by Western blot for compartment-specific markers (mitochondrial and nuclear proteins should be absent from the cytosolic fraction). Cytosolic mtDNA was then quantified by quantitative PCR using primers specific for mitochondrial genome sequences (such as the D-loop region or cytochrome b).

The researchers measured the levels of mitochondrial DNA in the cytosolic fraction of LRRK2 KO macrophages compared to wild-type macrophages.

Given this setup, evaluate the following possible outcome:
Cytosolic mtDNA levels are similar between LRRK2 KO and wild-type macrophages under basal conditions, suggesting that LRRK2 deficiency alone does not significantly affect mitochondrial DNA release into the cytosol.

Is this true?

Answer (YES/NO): NO